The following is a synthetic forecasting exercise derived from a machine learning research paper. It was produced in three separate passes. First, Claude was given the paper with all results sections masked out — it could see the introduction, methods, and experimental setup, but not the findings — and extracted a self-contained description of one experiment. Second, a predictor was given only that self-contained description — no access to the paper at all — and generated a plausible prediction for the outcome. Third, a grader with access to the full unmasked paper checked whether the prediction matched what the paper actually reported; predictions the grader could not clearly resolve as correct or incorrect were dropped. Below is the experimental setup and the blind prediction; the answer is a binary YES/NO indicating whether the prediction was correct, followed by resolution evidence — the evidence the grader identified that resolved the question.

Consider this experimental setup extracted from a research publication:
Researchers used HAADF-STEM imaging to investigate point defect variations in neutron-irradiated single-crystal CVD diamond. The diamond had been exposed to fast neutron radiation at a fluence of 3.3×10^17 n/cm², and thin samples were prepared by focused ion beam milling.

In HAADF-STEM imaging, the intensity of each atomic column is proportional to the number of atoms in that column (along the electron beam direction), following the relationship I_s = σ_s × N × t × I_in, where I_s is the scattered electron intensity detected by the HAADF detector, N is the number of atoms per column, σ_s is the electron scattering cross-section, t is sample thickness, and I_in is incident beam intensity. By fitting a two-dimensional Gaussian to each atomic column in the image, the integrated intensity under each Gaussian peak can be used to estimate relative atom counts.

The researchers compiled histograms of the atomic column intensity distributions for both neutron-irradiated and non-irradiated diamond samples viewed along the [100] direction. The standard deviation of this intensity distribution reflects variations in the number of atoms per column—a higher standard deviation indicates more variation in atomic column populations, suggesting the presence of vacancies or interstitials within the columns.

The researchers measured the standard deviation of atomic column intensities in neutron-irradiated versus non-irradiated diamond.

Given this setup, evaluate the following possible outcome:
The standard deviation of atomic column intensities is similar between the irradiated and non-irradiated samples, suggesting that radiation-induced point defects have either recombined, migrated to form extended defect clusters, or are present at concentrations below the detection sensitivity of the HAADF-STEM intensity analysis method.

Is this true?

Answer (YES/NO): NO